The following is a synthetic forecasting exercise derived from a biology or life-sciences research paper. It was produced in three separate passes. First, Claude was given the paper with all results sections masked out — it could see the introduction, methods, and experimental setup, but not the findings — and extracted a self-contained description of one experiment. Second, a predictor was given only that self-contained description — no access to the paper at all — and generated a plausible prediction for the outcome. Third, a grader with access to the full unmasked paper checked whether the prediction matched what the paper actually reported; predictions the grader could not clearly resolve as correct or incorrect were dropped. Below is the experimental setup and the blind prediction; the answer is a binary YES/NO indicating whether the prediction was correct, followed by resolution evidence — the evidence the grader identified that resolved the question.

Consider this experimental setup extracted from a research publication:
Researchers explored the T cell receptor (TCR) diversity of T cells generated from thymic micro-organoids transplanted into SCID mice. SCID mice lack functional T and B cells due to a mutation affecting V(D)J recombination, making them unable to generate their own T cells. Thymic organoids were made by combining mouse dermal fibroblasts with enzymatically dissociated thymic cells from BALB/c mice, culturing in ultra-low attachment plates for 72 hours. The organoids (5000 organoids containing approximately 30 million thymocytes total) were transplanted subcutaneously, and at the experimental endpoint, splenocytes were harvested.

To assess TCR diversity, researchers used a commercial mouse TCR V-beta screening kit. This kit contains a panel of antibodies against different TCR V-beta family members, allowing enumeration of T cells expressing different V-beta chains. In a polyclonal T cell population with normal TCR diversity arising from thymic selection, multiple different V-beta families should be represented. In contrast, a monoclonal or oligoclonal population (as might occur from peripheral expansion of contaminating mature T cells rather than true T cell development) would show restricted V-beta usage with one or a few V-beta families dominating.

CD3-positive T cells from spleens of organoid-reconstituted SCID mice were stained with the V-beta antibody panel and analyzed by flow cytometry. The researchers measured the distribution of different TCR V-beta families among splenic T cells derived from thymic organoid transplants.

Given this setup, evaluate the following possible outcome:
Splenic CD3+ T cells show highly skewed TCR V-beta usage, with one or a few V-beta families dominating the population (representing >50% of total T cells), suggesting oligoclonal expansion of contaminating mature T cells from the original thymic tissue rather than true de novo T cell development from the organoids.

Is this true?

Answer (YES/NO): NO